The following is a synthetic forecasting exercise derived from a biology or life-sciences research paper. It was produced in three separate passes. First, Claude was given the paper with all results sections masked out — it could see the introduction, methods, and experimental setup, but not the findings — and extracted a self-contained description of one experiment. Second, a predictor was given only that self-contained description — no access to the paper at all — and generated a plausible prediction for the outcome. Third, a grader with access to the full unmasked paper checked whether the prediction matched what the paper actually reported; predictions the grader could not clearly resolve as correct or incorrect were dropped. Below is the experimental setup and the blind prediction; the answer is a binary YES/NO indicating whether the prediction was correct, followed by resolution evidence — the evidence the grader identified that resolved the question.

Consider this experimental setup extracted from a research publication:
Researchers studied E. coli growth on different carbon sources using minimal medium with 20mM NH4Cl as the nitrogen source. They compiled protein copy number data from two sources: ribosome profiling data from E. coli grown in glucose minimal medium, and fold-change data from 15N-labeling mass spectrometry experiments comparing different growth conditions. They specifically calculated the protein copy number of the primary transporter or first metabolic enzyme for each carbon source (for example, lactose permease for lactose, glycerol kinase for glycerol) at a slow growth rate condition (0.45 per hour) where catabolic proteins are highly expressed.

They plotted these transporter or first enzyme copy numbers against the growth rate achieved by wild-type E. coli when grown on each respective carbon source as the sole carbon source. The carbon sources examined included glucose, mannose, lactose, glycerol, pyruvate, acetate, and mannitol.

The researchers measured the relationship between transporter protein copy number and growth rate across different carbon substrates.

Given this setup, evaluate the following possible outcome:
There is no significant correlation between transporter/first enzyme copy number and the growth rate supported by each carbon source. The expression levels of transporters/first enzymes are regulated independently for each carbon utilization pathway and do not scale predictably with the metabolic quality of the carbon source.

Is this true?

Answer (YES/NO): NO